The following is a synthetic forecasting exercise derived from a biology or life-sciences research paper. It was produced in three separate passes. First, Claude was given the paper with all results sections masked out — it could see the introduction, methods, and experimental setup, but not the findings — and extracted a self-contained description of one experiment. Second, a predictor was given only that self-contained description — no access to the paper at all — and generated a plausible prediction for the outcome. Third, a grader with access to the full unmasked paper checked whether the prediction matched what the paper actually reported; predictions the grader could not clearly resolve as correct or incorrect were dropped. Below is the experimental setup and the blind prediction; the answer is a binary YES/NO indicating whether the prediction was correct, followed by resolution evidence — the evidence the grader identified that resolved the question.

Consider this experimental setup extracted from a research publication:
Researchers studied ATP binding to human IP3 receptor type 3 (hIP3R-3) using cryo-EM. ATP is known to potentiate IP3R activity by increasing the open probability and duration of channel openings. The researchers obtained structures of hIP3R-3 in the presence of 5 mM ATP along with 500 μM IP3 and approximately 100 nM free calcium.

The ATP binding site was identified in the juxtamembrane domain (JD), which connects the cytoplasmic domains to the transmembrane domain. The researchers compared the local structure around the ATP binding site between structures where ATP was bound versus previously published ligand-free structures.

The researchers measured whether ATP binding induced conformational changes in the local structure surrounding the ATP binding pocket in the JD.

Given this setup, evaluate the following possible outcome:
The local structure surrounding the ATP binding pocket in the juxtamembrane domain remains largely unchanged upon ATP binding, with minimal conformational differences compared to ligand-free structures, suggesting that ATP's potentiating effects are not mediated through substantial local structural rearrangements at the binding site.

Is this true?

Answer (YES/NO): YES